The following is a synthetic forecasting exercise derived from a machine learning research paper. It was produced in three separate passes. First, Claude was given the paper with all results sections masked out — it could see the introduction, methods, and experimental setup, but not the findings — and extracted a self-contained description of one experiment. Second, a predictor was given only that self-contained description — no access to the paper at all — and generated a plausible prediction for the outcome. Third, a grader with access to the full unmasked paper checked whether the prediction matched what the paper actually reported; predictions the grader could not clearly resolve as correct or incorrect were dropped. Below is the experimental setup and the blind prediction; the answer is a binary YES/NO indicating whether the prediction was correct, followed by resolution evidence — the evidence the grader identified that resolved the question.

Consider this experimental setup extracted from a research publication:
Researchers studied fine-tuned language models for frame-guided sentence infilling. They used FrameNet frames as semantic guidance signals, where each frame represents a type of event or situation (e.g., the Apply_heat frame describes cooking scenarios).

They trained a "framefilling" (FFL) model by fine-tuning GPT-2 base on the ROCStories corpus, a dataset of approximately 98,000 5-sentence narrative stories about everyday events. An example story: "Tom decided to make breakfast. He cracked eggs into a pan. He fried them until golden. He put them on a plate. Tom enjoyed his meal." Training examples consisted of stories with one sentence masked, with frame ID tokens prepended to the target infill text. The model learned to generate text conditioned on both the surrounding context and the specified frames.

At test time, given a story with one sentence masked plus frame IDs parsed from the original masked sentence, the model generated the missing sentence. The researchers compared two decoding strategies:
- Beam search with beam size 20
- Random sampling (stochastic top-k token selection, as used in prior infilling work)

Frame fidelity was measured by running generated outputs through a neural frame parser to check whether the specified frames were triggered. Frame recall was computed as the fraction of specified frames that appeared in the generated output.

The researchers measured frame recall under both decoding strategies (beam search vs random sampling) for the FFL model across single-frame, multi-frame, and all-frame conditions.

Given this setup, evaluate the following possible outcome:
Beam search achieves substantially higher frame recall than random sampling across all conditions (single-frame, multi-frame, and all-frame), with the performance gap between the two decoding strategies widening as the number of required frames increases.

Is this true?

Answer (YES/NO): NO